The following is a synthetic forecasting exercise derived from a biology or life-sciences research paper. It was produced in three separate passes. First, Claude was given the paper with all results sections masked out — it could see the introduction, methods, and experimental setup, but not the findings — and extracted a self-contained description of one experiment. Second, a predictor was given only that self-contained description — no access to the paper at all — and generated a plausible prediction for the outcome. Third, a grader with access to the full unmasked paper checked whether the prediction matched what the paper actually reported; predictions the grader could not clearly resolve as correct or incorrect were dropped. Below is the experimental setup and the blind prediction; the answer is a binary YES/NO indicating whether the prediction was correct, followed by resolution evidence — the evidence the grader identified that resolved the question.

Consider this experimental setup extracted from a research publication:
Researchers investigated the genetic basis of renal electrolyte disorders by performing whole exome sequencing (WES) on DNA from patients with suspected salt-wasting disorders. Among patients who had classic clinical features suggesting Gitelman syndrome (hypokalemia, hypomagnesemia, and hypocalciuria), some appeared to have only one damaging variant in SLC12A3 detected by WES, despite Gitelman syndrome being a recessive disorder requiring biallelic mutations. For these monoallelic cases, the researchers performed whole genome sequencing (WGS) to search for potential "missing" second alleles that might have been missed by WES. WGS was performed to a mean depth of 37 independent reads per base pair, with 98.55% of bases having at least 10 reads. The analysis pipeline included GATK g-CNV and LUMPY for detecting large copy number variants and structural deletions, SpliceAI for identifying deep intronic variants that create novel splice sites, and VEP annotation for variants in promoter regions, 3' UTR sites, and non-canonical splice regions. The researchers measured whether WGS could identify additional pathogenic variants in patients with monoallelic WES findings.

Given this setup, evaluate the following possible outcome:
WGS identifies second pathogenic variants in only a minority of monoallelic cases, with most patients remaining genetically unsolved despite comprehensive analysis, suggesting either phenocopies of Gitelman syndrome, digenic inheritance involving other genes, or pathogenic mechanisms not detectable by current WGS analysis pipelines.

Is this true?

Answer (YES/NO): NO